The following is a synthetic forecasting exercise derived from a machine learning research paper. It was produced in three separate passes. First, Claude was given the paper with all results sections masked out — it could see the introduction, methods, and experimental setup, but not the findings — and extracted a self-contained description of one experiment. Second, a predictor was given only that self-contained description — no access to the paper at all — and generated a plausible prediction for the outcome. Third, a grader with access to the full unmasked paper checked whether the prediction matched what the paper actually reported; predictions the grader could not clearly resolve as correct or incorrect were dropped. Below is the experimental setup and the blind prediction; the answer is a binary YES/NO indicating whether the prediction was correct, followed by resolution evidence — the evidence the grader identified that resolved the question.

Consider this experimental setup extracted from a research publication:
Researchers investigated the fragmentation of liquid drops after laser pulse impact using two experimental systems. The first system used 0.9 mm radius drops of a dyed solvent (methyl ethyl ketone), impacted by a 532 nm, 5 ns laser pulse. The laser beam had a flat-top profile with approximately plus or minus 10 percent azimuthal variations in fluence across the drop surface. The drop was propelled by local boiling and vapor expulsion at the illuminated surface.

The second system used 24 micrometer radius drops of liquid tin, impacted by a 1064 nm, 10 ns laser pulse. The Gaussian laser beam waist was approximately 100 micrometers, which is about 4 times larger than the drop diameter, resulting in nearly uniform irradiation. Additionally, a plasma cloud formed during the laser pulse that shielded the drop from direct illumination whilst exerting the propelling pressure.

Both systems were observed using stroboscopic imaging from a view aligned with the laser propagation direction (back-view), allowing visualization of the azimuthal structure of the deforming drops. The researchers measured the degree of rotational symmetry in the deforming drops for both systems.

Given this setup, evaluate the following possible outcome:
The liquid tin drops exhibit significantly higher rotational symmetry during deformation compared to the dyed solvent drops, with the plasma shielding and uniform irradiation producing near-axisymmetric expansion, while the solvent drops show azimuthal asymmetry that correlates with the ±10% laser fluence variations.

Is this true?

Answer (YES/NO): YES